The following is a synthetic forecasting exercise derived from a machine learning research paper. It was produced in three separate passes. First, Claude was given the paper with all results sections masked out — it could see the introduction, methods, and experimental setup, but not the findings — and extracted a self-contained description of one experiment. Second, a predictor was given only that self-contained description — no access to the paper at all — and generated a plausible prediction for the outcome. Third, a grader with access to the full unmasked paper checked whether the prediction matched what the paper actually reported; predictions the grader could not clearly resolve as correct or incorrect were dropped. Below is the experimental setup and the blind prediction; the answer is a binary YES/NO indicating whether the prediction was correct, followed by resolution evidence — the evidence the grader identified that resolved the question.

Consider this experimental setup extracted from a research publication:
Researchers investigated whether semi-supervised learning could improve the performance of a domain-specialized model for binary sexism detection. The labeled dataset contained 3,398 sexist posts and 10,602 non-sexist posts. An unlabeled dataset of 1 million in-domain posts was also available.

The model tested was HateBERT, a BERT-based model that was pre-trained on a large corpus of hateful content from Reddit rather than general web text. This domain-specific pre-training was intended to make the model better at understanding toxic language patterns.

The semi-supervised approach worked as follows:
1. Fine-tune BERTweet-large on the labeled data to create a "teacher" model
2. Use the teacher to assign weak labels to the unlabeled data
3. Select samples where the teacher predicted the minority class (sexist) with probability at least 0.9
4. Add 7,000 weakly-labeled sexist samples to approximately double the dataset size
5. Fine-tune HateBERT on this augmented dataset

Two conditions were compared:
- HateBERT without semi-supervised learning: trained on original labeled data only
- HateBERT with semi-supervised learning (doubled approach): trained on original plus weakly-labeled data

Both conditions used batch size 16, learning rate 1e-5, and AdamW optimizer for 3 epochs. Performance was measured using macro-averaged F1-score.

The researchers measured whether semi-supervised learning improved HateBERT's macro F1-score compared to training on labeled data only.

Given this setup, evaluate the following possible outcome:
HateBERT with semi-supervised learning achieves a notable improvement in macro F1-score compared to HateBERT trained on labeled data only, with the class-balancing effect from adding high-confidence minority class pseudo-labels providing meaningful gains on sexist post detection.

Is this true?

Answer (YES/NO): YES